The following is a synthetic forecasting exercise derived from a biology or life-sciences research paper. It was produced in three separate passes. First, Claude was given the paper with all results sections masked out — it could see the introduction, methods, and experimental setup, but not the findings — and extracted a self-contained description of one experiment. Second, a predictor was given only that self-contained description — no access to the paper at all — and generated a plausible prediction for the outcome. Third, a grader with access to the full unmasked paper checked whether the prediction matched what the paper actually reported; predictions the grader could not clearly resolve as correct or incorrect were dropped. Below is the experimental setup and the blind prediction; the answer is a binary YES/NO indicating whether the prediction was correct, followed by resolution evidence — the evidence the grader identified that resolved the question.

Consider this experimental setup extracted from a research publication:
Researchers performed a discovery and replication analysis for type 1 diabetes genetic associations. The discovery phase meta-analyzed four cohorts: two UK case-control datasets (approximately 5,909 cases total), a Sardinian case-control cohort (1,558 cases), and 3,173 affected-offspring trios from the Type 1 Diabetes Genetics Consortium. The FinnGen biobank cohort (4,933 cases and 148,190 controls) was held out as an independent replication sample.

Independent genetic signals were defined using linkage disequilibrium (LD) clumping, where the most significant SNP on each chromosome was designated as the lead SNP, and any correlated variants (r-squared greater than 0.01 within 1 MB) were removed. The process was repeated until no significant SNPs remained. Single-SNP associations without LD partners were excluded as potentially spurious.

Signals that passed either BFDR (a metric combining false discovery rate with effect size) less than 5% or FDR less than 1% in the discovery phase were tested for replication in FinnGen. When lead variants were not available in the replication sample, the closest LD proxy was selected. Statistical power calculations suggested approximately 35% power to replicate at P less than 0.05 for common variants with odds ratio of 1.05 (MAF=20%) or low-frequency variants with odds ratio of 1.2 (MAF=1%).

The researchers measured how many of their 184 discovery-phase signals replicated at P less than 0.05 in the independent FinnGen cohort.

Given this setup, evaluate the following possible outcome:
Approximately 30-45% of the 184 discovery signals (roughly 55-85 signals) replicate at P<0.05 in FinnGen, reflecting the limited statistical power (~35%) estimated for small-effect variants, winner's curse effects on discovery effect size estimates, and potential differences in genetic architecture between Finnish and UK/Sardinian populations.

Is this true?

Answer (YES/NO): YES